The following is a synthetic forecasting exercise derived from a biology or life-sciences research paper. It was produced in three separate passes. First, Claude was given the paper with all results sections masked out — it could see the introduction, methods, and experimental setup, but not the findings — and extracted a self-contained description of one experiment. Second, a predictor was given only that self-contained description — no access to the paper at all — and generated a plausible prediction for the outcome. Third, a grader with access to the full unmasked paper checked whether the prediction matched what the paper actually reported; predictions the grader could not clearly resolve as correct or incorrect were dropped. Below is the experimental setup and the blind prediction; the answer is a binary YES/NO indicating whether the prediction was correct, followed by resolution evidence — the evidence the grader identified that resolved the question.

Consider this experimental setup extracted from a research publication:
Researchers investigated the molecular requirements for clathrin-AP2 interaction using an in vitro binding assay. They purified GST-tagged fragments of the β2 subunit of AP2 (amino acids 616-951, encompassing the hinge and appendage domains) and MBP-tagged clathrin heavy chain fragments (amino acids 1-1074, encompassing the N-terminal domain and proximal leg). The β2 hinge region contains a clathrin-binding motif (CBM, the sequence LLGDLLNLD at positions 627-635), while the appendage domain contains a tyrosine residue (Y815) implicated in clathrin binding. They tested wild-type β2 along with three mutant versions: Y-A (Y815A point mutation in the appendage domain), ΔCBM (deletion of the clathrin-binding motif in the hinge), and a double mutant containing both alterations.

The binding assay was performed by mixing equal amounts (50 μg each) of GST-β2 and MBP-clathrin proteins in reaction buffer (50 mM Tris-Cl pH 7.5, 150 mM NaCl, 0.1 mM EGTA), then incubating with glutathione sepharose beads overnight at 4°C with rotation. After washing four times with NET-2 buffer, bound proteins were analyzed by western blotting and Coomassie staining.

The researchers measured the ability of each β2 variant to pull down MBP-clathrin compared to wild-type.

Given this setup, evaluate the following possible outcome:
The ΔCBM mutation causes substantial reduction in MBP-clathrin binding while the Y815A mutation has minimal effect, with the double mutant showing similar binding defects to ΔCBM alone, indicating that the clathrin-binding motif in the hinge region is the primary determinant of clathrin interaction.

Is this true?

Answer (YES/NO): NO